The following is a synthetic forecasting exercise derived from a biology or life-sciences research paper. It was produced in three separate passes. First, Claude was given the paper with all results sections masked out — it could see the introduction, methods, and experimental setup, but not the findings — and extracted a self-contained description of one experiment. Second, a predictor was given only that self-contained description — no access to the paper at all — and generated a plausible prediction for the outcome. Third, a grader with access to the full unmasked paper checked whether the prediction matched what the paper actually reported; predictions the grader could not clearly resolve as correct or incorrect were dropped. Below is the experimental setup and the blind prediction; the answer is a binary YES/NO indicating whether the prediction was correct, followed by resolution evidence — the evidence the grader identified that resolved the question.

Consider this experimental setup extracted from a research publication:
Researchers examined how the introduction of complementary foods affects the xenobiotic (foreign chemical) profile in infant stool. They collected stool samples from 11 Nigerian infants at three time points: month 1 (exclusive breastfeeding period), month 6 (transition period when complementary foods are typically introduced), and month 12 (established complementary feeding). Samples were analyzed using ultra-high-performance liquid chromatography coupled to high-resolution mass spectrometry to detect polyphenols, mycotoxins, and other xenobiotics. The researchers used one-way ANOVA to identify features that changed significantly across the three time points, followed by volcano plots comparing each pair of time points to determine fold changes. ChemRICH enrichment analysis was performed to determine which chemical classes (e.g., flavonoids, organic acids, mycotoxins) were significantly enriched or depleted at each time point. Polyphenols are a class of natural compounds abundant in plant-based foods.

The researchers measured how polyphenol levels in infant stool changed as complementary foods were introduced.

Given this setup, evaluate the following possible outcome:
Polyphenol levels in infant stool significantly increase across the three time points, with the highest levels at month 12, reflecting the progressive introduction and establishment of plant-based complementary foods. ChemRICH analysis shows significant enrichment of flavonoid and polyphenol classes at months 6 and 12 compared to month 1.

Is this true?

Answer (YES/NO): NO